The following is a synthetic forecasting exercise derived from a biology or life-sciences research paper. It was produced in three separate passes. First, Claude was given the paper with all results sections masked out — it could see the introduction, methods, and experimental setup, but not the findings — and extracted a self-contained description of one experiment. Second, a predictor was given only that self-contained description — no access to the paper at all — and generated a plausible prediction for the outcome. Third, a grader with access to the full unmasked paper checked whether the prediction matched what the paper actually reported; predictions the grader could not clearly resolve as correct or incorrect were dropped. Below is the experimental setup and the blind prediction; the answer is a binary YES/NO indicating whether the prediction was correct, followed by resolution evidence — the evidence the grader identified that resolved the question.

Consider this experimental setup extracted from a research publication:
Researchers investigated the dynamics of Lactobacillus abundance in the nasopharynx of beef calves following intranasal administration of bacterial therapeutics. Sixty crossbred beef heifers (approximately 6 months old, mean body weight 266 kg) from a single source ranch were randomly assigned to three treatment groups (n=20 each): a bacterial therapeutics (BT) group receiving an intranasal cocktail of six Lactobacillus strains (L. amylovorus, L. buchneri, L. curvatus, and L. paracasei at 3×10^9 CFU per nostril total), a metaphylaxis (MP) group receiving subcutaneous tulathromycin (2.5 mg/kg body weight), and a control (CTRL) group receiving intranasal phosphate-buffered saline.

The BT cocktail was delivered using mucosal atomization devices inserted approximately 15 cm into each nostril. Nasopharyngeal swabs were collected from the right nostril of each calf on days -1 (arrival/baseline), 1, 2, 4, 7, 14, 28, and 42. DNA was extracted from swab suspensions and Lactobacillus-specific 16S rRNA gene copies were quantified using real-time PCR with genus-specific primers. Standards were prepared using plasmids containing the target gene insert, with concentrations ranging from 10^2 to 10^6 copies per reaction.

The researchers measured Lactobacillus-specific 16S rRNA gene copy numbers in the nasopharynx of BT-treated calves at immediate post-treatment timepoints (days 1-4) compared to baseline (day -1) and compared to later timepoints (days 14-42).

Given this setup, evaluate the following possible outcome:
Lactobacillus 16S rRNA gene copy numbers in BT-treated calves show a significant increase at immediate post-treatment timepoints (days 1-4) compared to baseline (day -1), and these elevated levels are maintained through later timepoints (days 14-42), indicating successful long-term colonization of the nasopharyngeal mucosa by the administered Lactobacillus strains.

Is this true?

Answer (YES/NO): NO